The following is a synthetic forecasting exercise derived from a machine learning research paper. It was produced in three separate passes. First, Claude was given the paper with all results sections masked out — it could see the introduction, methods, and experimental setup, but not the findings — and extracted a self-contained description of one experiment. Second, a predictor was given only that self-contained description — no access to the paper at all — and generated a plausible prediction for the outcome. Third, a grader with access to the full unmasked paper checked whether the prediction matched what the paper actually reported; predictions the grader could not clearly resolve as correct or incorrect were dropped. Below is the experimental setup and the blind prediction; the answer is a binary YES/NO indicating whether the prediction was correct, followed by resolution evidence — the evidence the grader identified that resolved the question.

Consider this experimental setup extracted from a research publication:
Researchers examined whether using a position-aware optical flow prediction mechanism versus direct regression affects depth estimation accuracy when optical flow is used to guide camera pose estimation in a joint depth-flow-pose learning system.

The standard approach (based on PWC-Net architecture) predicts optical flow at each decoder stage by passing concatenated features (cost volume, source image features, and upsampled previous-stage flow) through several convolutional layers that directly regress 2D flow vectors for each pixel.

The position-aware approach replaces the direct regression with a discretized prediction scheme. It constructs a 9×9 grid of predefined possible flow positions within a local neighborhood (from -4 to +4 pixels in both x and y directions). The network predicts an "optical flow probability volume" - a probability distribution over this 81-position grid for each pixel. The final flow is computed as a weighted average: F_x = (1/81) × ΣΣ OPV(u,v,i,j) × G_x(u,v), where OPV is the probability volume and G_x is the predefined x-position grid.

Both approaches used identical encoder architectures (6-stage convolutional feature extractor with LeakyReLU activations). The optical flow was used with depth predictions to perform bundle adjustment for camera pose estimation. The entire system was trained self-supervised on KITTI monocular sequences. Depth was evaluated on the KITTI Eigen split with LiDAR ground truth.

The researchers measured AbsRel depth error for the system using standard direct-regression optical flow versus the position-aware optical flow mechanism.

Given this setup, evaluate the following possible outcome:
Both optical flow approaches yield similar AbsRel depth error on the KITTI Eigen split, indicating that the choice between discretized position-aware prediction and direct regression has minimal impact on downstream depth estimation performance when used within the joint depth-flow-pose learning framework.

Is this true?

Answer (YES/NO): NO